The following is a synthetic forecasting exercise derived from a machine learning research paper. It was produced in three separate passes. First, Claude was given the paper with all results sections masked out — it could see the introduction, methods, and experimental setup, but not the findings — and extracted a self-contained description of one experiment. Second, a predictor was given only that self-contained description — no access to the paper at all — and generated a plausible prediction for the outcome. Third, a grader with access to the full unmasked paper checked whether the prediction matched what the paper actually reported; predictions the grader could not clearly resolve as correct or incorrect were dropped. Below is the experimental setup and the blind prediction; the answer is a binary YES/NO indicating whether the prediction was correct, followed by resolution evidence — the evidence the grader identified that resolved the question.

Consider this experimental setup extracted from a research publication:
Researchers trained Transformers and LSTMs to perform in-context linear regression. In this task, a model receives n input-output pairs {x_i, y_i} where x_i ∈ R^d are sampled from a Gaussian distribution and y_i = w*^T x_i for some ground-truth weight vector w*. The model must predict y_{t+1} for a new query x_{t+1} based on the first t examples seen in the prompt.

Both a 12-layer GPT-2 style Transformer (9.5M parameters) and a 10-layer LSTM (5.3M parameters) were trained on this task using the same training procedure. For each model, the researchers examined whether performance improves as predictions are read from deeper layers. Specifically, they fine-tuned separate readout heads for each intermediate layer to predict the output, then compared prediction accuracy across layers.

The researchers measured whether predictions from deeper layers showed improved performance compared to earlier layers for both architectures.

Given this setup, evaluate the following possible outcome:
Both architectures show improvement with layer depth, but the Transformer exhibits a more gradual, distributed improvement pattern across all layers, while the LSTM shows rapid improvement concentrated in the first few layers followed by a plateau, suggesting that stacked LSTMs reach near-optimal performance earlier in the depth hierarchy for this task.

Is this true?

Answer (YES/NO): NO